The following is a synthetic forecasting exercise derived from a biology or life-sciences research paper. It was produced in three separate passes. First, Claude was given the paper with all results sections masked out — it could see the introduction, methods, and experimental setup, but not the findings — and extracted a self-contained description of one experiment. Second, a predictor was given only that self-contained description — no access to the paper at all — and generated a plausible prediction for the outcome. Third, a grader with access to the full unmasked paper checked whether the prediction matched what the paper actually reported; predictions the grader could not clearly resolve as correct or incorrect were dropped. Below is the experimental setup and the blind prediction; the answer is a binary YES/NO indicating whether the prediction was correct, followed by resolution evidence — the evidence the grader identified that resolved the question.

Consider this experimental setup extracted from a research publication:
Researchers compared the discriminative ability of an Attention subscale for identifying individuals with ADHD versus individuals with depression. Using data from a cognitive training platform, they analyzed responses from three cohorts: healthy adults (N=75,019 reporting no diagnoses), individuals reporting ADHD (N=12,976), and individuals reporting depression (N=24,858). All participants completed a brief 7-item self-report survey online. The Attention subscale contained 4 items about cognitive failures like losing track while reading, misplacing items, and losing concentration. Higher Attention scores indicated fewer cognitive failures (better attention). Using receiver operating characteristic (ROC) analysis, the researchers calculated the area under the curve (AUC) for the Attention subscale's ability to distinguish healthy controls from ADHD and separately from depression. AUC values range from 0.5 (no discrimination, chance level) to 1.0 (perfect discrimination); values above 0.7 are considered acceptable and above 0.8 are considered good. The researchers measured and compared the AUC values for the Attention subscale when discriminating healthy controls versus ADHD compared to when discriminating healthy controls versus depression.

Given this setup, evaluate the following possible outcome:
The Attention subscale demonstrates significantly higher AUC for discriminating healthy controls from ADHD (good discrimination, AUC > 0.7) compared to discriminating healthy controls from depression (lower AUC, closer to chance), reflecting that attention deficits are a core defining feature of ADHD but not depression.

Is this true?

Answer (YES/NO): NO